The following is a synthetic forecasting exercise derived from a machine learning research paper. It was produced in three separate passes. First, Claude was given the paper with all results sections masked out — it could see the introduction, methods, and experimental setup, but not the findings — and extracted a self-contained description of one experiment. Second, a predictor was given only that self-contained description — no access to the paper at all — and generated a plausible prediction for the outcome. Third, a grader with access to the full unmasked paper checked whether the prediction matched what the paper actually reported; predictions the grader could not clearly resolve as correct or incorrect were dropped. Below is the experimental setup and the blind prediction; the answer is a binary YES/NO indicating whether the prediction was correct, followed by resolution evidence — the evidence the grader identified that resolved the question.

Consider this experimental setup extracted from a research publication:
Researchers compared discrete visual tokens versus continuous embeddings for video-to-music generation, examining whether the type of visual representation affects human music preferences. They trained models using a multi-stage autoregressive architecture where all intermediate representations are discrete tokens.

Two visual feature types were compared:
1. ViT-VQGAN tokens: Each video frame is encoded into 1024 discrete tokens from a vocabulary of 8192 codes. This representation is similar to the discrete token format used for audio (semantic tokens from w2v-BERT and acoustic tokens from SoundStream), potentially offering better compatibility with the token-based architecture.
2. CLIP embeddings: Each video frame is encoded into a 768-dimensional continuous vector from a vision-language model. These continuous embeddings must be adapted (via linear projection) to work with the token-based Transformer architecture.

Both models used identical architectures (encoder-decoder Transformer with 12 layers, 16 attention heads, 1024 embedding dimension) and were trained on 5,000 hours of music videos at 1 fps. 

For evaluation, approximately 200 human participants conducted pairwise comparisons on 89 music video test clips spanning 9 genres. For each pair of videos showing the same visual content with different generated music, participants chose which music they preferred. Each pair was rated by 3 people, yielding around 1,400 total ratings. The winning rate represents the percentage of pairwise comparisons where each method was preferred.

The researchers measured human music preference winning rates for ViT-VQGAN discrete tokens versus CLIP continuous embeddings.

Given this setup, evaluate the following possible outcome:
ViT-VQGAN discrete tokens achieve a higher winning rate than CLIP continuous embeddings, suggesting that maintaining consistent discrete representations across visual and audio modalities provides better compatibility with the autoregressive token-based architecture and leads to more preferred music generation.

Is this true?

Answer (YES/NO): YES